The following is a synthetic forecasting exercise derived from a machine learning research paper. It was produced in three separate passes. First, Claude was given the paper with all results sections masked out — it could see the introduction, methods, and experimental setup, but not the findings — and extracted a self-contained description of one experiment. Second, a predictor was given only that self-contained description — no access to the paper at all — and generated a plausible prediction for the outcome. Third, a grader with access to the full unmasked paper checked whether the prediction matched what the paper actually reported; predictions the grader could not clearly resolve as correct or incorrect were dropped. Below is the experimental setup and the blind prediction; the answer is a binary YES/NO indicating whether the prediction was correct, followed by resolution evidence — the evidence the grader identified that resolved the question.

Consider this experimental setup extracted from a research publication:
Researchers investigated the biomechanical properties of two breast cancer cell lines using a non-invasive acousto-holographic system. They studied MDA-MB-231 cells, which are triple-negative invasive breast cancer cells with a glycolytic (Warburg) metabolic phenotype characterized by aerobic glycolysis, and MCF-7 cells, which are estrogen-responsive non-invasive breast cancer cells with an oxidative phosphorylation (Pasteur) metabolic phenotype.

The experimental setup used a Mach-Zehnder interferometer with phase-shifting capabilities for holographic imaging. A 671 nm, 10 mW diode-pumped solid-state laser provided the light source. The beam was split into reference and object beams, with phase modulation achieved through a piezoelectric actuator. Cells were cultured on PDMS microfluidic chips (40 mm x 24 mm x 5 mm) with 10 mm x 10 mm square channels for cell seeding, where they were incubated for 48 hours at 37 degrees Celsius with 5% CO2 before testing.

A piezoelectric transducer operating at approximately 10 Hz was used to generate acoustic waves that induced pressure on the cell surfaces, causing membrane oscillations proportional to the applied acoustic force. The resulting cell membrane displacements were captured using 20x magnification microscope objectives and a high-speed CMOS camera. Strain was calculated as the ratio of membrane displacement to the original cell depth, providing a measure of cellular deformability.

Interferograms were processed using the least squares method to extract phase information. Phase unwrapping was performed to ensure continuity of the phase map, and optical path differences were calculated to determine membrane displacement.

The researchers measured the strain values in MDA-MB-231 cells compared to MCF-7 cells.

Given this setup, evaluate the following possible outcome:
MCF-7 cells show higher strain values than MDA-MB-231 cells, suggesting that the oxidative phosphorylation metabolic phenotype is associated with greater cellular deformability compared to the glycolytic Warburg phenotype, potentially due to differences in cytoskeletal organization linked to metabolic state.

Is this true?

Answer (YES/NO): NO